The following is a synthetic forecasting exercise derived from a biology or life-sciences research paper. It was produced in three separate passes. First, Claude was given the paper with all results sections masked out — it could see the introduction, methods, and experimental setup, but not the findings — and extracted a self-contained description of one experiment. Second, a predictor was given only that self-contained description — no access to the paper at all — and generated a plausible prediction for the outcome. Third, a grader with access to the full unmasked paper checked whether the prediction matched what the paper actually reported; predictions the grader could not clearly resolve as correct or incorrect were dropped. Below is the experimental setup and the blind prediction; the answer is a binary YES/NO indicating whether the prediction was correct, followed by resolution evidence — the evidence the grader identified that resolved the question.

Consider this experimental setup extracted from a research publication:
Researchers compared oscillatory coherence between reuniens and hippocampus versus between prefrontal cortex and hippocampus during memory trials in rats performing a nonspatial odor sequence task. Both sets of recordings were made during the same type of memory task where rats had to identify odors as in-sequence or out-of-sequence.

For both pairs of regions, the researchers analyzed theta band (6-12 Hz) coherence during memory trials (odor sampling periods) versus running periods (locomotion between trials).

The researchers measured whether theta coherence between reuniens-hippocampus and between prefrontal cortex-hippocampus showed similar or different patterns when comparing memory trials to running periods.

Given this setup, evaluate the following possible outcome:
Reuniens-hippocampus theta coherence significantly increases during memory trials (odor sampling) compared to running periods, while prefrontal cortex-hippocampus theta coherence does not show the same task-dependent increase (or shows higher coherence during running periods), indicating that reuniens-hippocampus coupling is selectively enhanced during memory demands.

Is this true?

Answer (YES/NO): NO